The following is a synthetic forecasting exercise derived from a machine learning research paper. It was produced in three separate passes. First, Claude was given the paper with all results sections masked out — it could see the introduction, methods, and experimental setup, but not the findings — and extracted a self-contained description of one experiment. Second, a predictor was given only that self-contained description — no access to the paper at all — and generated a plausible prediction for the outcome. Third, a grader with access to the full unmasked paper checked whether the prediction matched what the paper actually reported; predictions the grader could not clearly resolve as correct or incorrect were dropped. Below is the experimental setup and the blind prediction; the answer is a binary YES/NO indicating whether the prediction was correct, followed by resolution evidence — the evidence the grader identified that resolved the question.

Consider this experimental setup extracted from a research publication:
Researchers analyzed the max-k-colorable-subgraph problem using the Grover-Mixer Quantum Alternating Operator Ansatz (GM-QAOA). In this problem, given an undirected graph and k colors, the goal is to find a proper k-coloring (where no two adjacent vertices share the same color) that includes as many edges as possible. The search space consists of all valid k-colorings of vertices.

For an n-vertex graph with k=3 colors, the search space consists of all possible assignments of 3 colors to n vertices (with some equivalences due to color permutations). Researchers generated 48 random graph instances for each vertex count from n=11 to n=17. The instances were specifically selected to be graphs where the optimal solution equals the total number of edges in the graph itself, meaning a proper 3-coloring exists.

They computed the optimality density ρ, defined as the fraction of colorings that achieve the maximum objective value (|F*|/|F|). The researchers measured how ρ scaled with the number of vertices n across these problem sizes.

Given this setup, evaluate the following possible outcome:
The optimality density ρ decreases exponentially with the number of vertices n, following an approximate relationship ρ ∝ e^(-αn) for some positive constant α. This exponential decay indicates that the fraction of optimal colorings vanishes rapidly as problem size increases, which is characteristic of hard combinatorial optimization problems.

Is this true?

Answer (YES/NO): YES